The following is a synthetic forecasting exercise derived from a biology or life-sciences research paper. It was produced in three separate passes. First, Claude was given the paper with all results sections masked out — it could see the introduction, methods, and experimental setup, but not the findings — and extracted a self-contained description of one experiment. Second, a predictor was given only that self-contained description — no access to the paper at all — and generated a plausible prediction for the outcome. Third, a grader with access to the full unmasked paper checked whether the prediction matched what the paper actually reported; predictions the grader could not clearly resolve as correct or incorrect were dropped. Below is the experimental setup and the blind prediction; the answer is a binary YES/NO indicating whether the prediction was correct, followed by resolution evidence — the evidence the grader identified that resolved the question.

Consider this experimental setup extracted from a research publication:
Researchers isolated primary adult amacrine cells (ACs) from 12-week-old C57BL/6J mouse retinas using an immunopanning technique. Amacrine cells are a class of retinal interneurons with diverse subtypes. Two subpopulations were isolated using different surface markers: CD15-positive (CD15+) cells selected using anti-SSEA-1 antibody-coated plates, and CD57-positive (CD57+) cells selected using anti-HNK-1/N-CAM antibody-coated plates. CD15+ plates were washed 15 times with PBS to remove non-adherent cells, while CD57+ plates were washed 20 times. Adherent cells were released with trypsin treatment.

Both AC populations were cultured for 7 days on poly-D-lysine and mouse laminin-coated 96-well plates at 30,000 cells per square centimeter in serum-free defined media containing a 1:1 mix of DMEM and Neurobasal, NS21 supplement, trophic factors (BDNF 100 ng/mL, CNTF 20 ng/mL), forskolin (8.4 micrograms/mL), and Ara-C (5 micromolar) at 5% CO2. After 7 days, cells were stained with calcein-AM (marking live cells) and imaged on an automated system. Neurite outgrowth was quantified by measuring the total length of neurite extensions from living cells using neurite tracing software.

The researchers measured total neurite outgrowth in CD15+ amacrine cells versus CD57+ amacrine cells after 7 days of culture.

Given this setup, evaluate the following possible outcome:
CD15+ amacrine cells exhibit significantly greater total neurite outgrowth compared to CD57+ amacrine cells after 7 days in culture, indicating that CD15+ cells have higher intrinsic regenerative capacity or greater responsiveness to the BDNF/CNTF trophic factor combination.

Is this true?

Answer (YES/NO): NO